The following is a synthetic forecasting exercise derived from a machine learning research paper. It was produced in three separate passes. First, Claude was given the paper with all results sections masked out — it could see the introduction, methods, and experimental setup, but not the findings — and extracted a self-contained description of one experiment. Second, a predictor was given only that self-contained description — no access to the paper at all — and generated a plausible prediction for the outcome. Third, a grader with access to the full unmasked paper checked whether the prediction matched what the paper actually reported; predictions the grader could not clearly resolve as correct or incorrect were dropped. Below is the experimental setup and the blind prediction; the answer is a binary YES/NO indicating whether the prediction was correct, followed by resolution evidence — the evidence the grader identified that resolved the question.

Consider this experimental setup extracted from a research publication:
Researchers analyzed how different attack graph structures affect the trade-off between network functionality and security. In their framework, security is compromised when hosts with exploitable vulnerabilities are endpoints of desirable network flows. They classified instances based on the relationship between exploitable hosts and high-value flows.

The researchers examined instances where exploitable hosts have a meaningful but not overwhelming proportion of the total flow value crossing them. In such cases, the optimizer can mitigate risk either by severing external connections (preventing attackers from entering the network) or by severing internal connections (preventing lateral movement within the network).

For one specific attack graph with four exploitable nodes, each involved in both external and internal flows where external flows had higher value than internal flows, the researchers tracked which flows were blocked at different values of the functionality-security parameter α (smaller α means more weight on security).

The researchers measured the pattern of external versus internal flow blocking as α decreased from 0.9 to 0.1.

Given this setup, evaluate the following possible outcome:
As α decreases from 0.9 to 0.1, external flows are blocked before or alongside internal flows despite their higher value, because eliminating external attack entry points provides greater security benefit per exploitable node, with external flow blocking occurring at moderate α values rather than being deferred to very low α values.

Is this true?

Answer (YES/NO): NO